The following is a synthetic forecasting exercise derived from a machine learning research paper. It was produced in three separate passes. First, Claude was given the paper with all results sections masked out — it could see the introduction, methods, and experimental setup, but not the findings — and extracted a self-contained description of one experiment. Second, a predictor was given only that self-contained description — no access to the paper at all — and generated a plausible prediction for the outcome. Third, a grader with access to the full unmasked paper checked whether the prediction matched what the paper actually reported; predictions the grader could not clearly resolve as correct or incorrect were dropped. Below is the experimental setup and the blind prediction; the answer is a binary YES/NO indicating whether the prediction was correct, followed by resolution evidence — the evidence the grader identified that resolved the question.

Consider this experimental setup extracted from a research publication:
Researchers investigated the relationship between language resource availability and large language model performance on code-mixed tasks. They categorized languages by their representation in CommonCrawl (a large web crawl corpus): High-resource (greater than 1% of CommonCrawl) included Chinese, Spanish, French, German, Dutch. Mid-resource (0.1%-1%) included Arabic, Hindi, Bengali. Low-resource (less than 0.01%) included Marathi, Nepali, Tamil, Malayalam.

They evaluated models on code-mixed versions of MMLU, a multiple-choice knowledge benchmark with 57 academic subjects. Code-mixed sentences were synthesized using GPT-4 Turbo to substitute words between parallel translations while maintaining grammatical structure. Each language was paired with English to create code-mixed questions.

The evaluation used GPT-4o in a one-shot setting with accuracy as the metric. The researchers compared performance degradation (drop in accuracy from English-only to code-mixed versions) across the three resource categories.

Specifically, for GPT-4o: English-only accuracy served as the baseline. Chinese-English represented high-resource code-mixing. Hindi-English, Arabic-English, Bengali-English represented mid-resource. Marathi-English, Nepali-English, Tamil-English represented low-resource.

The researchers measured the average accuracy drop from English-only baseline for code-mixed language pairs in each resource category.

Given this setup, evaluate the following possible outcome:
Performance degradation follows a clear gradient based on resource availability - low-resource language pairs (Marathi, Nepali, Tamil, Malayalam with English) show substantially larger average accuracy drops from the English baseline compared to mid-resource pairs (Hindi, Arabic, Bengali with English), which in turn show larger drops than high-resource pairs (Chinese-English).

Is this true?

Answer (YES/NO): YES